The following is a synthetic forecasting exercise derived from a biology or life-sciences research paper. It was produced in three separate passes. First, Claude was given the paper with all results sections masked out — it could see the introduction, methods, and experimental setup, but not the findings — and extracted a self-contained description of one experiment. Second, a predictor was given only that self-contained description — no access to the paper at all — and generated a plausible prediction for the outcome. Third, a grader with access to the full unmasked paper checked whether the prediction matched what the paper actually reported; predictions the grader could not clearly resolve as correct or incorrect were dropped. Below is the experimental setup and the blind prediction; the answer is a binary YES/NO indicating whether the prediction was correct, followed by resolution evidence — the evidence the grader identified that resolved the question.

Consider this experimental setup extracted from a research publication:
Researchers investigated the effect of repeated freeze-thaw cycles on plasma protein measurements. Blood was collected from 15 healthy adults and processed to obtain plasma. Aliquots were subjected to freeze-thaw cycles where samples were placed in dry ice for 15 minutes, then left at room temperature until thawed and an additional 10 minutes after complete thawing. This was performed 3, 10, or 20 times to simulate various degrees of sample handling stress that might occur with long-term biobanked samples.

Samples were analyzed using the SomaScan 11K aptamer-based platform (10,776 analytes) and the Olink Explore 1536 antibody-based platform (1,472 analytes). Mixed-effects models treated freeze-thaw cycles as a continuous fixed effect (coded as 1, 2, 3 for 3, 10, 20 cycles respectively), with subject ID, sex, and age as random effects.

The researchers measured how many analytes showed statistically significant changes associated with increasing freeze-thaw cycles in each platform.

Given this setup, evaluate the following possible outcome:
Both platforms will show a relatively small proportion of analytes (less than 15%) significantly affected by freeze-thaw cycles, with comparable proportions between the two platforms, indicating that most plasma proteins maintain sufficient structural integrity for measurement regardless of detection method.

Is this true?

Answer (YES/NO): YES